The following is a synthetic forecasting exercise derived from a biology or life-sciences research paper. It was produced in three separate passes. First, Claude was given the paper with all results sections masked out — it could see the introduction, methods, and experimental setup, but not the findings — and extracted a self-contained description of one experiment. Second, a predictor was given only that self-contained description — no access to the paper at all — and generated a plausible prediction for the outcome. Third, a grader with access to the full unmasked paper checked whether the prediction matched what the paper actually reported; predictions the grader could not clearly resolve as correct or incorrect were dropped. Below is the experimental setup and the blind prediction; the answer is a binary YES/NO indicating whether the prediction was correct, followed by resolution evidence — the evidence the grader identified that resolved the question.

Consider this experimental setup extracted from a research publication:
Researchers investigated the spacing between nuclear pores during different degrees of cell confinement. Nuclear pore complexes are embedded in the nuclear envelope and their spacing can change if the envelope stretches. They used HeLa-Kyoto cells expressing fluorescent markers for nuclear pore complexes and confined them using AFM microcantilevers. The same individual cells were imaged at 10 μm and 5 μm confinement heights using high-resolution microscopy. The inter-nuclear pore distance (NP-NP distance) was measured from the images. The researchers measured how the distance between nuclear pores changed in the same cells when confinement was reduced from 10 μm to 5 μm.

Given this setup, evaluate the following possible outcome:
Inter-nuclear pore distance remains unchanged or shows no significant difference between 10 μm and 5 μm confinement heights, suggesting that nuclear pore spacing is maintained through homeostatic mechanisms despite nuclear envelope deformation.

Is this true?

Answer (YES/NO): NO